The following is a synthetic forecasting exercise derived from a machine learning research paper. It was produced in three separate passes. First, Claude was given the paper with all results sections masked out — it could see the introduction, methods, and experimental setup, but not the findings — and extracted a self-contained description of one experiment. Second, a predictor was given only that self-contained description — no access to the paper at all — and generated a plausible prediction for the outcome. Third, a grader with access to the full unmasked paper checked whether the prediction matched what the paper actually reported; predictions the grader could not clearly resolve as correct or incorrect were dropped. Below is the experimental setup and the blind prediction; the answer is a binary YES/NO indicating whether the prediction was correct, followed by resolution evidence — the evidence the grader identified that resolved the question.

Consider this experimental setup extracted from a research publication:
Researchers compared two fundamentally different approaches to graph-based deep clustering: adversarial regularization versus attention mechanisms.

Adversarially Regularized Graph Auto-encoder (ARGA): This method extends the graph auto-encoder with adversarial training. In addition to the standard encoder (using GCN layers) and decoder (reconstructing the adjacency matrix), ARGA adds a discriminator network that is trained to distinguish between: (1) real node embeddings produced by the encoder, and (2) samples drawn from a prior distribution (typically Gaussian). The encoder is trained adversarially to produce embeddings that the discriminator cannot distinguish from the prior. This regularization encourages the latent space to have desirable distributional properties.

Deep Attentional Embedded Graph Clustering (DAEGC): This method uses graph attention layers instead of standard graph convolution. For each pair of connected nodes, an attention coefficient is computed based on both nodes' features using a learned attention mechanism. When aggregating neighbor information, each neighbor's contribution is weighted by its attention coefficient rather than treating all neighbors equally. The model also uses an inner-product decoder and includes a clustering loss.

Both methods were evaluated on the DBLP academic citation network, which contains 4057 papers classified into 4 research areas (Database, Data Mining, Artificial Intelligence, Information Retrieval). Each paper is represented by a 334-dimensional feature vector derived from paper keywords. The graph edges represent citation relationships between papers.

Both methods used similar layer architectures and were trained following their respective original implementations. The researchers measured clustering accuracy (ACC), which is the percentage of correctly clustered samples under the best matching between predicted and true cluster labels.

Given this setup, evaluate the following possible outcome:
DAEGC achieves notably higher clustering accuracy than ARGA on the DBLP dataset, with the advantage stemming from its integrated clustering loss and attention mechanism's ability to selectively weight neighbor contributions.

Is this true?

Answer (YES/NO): NO